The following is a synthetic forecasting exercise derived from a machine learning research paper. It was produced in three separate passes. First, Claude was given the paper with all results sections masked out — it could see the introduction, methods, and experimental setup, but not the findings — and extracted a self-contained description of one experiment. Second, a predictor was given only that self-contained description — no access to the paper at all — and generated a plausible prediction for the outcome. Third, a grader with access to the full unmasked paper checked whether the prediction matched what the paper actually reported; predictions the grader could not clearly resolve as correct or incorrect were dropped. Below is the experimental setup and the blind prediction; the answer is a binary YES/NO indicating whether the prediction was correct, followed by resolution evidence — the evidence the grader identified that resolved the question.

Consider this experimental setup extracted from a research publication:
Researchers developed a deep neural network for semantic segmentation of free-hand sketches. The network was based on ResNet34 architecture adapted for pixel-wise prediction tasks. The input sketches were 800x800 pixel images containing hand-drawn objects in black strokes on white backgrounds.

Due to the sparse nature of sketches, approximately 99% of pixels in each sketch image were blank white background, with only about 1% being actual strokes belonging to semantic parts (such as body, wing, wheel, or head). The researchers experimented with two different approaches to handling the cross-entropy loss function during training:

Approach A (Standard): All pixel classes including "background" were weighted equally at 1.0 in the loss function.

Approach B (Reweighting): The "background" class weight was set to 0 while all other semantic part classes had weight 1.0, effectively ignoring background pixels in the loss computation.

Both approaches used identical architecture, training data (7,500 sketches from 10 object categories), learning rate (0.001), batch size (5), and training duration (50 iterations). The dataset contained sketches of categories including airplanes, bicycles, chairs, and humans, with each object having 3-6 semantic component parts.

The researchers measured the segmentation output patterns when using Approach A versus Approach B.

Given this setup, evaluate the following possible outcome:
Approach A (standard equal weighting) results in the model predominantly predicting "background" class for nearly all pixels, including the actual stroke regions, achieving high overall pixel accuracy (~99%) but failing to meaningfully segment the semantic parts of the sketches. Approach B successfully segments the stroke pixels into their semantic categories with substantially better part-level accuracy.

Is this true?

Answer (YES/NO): NO